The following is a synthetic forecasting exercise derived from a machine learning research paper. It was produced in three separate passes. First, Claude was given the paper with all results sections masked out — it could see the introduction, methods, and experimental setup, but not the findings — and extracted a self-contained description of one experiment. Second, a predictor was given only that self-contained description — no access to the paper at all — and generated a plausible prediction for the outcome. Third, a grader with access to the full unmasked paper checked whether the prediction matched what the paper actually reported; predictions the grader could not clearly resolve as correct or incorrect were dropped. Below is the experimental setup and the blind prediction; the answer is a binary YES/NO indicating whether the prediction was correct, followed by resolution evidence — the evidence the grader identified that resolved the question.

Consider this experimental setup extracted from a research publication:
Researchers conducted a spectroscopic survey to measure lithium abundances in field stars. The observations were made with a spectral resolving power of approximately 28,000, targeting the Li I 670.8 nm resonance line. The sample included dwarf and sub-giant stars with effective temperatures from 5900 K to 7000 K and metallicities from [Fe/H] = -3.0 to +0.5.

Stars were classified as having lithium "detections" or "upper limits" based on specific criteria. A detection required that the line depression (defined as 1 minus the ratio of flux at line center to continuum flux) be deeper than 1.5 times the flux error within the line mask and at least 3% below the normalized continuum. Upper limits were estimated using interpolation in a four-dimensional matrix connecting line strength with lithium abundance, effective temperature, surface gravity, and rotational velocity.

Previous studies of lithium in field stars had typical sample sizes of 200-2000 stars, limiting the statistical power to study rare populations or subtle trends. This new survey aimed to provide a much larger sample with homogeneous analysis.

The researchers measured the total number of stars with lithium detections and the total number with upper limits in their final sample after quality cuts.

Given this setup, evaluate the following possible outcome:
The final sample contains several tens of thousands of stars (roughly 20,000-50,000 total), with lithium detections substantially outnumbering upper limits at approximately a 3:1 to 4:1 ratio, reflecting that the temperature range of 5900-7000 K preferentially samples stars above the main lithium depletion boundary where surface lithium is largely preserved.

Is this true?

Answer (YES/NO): NO